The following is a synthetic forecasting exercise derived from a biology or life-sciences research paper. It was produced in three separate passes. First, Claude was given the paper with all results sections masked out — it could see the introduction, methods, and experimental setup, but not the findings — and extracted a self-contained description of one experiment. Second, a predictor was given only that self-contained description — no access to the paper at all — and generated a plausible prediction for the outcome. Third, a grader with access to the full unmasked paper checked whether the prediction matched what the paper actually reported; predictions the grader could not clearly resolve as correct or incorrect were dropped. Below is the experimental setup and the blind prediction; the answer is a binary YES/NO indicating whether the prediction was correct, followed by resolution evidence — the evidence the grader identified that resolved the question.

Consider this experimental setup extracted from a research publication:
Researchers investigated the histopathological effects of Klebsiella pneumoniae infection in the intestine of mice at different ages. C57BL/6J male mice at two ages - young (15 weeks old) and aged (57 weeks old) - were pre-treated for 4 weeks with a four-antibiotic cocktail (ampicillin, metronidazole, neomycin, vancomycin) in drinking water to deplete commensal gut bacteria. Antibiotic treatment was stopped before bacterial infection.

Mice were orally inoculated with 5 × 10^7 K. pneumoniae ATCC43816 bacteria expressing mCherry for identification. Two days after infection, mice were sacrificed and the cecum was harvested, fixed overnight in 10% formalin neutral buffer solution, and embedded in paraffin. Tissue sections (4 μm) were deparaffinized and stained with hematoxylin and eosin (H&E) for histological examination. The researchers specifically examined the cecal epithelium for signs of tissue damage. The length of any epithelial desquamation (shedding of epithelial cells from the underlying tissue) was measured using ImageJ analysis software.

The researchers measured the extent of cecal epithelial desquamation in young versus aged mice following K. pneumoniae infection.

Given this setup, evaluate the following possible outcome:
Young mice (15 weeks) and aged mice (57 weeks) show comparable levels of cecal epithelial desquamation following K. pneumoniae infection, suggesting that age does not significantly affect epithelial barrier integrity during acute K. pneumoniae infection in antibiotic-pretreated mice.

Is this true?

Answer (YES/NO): NO